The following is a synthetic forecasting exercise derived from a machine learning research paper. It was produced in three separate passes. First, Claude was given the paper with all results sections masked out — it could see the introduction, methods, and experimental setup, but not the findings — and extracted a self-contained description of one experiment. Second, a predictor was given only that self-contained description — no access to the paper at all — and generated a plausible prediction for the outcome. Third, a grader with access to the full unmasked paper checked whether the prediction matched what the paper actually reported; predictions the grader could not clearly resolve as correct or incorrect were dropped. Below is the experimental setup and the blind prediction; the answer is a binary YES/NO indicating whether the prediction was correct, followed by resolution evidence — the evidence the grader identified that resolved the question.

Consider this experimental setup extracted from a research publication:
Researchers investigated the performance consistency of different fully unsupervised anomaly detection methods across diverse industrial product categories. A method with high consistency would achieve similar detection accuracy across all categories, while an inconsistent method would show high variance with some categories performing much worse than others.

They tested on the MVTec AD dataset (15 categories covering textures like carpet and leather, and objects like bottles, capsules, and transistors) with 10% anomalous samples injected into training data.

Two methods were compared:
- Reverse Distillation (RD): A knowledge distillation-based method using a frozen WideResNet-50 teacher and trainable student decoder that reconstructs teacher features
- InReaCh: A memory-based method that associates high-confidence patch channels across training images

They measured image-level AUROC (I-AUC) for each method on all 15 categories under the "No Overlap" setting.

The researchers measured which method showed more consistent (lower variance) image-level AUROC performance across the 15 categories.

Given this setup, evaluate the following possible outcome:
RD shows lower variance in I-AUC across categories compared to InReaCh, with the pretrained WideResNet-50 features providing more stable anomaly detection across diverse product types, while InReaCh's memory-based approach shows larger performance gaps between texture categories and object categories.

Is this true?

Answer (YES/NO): YES